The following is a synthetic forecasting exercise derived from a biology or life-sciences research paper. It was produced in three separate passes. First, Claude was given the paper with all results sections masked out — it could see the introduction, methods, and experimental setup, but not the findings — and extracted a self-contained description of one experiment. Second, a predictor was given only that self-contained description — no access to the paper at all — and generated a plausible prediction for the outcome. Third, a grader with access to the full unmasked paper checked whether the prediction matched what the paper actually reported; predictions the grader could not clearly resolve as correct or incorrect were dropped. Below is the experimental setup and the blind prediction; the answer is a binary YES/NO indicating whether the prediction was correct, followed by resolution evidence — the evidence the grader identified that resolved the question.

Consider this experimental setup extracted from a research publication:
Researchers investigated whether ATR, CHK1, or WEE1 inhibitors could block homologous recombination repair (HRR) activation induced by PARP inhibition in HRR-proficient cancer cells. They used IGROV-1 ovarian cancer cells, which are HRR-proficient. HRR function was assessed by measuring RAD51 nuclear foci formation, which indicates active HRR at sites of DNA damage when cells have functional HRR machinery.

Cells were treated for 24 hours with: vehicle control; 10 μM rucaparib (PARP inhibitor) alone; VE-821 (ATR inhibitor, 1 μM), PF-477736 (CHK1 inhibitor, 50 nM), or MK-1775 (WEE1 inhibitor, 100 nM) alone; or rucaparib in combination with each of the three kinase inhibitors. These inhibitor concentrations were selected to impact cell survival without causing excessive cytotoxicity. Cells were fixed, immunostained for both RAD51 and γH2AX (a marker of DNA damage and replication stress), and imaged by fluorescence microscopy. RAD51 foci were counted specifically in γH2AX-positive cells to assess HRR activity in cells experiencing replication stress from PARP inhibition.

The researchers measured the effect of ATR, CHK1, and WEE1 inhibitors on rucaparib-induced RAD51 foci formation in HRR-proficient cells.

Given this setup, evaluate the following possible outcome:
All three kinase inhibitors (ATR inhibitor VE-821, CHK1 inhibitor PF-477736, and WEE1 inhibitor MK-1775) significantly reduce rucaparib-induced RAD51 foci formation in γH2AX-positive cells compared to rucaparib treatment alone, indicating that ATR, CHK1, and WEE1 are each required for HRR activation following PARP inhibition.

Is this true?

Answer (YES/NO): YES